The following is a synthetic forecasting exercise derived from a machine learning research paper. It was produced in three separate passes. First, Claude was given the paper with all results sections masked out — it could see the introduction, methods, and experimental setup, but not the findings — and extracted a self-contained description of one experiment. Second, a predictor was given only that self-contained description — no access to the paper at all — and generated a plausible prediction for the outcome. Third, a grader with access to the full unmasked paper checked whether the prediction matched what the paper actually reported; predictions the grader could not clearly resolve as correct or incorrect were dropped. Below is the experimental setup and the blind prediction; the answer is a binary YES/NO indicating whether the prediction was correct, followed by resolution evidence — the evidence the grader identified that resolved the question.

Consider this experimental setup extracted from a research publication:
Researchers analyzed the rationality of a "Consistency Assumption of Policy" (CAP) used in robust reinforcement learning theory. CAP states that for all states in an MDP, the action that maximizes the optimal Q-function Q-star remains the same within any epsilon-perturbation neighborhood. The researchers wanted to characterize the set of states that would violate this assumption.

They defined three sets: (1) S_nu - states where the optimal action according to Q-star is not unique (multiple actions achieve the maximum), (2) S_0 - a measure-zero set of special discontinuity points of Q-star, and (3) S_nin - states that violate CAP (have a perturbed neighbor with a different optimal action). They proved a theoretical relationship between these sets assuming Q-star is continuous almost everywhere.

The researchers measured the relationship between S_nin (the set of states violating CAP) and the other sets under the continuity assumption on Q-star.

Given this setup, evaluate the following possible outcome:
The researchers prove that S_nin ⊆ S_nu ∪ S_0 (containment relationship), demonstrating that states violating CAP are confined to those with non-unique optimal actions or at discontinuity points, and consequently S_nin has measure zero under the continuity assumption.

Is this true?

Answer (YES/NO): NO